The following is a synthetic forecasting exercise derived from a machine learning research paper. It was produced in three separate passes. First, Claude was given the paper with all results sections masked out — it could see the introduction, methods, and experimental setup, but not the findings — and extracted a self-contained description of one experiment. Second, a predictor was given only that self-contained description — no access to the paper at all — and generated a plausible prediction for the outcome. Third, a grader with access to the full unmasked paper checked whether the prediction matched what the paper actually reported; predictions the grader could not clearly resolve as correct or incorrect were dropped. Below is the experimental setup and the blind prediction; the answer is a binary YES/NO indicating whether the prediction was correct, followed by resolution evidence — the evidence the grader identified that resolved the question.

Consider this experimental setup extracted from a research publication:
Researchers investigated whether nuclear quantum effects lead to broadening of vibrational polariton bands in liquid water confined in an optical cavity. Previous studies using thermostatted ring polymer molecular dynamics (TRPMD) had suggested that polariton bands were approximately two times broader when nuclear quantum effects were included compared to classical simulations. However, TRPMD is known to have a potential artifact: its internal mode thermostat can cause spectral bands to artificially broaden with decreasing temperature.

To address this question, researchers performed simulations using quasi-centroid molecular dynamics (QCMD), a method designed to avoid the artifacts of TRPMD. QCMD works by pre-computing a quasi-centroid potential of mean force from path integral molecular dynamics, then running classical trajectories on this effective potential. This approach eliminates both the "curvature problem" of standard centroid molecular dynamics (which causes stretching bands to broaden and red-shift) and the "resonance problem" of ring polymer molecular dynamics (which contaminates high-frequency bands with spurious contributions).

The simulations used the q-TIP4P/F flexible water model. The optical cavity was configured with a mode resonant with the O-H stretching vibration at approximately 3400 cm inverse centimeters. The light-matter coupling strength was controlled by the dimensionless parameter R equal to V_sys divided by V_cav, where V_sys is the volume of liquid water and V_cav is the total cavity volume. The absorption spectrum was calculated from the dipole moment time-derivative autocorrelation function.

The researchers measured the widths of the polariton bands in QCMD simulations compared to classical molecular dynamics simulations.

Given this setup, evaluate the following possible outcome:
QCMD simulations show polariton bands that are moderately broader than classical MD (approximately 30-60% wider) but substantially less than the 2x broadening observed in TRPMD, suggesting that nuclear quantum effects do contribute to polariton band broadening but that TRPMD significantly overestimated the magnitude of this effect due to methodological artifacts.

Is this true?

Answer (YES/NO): NO